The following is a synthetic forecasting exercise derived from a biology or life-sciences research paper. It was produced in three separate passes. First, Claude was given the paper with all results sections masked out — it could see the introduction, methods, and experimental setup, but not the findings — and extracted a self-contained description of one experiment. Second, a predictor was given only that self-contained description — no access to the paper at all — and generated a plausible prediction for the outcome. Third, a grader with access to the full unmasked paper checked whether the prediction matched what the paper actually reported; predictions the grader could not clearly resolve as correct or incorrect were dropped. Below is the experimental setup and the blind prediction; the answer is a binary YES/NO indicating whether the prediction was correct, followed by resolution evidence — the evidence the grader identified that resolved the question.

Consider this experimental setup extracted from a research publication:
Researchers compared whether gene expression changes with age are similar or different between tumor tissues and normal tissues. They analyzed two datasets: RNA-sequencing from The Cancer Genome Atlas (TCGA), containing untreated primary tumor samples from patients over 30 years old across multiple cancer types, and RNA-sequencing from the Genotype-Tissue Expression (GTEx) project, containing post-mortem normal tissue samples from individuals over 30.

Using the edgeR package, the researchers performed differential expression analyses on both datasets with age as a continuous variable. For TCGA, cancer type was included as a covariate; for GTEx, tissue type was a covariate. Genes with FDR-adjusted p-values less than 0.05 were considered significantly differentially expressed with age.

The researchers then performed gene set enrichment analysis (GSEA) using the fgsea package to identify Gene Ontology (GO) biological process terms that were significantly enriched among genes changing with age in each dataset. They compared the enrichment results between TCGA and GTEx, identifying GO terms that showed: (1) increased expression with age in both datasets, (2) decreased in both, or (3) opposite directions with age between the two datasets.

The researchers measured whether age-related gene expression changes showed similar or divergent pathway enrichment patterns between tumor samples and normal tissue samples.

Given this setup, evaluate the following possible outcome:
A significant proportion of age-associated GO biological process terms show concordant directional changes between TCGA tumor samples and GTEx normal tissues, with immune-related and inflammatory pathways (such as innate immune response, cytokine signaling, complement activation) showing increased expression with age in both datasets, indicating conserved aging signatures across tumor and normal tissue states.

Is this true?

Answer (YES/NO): YES